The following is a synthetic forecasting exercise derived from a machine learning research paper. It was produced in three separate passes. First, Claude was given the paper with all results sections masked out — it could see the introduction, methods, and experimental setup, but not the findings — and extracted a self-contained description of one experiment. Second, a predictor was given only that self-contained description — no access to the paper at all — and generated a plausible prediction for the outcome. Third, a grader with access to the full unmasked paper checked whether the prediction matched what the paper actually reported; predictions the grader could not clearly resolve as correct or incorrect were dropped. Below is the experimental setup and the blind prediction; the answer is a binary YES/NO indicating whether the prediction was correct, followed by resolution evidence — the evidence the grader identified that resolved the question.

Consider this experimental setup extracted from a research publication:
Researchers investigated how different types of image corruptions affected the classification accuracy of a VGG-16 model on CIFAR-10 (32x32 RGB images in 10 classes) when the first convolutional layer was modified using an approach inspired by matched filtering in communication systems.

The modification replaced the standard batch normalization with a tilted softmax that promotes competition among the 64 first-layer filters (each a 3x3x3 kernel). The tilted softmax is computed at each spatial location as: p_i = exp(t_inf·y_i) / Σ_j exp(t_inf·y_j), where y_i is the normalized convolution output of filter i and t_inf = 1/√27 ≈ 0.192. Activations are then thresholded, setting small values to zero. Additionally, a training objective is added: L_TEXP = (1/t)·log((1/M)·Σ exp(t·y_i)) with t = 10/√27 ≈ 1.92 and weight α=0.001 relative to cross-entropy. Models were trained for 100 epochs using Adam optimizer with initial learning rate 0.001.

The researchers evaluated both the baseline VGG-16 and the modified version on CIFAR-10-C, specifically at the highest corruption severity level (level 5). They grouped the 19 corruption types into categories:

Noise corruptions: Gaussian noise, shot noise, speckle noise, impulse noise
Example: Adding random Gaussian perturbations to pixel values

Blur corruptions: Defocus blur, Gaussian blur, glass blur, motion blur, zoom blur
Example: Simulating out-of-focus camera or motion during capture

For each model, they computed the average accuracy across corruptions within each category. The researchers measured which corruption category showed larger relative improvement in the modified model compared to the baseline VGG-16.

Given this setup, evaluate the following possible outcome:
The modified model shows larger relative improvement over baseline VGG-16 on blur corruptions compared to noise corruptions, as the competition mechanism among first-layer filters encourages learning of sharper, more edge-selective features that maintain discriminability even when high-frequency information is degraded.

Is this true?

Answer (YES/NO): NO